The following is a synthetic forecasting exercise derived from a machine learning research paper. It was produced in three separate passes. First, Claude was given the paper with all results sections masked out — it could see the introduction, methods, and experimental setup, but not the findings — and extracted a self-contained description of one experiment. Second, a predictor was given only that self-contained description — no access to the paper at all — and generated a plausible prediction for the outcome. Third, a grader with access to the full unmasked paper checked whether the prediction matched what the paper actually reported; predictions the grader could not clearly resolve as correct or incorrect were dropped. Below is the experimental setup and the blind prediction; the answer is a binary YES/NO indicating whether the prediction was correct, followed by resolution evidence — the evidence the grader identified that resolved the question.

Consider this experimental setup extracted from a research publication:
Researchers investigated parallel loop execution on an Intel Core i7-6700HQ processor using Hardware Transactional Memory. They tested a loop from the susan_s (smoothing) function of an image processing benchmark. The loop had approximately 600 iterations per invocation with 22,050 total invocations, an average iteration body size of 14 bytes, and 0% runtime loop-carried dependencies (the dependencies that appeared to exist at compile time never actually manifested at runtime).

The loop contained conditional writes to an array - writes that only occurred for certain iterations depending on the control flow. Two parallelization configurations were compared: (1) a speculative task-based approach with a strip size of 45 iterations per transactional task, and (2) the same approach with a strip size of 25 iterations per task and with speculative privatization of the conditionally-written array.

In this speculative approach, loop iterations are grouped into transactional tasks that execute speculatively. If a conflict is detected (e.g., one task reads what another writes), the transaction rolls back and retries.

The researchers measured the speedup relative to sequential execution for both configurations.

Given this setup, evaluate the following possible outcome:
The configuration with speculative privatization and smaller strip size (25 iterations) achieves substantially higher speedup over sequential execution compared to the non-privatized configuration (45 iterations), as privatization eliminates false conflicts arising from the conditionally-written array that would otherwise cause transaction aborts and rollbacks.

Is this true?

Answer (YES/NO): YES